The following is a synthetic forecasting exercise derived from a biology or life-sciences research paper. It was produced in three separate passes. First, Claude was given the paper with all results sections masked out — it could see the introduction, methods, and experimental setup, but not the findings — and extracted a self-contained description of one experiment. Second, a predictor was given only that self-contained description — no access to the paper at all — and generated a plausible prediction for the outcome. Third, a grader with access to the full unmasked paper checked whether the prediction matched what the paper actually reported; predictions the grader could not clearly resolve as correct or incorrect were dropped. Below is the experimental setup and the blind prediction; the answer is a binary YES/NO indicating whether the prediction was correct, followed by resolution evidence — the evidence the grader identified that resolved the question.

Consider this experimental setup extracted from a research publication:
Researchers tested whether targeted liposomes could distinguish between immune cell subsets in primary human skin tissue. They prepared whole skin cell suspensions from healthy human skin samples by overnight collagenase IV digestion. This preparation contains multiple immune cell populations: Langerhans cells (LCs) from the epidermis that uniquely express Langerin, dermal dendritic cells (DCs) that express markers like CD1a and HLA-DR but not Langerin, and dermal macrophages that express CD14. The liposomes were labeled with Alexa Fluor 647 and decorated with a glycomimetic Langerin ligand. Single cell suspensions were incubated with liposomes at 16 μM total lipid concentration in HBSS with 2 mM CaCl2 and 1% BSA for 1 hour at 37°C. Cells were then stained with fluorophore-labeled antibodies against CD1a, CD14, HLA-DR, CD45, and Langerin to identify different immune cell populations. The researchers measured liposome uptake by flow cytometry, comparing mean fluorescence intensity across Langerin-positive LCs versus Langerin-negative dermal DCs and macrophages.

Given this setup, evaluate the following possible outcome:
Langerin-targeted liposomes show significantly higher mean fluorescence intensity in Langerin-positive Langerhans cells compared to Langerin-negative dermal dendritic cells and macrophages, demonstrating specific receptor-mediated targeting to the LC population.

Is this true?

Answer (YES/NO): YES